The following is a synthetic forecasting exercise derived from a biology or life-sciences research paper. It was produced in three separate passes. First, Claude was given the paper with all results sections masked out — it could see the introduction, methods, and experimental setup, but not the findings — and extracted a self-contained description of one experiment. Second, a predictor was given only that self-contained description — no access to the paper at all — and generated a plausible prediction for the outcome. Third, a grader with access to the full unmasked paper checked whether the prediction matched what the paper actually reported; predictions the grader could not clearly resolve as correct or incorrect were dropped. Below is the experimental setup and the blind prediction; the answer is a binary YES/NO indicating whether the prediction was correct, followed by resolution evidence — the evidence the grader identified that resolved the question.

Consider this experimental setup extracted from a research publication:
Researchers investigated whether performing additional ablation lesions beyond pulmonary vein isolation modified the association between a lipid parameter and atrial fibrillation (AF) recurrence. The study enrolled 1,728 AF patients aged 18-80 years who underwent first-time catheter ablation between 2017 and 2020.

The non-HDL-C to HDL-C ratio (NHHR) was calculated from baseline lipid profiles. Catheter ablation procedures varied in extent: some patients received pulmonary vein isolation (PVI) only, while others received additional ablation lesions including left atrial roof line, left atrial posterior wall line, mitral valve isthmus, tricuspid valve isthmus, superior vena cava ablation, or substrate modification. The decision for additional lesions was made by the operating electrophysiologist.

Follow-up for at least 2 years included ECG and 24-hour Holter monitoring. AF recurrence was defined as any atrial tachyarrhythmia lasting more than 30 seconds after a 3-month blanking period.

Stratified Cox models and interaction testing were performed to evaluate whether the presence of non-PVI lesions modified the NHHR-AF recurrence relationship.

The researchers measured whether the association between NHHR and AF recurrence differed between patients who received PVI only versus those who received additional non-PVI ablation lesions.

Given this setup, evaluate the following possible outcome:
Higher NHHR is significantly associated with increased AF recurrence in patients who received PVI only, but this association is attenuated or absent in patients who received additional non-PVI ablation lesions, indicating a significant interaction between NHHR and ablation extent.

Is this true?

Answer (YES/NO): NO